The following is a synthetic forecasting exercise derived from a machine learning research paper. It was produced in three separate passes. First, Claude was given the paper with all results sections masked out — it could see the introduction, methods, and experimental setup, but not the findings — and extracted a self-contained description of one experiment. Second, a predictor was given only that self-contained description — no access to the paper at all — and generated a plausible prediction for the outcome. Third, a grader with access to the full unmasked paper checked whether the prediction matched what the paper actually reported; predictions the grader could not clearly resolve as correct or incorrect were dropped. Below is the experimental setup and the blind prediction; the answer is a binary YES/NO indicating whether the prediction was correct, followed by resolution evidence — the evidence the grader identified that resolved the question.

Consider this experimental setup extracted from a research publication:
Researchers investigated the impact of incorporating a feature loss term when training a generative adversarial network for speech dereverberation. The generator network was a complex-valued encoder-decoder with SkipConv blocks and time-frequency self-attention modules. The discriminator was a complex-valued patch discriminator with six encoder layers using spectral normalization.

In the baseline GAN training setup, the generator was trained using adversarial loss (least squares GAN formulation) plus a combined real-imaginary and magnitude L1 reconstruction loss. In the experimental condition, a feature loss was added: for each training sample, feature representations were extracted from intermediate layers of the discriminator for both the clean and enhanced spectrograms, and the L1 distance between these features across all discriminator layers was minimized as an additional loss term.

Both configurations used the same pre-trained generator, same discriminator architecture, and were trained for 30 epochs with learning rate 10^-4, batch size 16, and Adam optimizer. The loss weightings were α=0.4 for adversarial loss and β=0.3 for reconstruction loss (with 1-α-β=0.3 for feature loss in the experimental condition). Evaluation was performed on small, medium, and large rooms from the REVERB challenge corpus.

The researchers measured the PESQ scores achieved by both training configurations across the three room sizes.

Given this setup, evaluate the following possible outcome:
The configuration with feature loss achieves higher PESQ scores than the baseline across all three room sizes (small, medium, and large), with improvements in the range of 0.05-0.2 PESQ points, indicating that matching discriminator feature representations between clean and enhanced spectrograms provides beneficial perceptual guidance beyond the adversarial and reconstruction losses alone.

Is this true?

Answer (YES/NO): NO